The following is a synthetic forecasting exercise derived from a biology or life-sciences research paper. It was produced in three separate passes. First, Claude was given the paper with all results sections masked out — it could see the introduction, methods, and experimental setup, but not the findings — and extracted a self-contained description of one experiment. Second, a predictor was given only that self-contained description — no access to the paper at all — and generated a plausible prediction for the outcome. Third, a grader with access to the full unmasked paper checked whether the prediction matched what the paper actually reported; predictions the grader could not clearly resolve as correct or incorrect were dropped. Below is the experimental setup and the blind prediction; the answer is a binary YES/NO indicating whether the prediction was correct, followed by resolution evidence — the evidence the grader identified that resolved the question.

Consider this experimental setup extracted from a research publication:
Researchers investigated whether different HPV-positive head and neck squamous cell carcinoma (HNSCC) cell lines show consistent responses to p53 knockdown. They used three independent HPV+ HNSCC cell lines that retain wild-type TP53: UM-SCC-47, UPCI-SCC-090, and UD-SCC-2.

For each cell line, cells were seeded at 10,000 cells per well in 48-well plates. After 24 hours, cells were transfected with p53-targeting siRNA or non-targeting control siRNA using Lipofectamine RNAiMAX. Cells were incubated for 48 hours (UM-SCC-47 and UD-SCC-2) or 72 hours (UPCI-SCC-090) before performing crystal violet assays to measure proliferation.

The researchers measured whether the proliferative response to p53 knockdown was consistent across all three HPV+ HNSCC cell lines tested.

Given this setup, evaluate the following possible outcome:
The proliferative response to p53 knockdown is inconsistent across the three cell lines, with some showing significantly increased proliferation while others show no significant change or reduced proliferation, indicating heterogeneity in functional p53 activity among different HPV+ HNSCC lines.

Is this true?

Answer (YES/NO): NO